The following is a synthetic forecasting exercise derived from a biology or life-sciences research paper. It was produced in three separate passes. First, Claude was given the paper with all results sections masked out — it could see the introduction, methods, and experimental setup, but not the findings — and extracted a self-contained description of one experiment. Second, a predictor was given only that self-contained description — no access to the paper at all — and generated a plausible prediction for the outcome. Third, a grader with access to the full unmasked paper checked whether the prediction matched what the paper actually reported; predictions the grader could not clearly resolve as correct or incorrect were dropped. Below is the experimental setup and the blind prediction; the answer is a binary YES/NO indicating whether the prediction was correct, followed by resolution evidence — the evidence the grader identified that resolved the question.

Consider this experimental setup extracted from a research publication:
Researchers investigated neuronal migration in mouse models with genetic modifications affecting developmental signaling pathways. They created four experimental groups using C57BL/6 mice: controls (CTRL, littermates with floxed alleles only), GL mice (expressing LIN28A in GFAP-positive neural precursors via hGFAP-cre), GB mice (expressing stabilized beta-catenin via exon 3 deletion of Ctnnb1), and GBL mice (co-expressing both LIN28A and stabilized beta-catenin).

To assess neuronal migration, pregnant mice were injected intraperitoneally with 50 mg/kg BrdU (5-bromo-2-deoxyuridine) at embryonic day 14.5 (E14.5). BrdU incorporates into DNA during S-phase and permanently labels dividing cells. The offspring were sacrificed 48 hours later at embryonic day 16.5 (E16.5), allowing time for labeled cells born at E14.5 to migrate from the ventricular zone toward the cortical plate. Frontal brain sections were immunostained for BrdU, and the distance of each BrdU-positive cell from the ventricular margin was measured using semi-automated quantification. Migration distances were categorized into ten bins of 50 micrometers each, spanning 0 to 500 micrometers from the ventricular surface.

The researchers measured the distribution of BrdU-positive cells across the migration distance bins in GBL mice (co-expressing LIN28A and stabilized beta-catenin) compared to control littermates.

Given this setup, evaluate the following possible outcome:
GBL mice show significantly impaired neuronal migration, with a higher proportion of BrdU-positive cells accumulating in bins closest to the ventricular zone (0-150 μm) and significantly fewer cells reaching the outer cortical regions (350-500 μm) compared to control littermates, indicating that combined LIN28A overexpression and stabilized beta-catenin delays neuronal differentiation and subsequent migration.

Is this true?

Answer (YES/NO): YES